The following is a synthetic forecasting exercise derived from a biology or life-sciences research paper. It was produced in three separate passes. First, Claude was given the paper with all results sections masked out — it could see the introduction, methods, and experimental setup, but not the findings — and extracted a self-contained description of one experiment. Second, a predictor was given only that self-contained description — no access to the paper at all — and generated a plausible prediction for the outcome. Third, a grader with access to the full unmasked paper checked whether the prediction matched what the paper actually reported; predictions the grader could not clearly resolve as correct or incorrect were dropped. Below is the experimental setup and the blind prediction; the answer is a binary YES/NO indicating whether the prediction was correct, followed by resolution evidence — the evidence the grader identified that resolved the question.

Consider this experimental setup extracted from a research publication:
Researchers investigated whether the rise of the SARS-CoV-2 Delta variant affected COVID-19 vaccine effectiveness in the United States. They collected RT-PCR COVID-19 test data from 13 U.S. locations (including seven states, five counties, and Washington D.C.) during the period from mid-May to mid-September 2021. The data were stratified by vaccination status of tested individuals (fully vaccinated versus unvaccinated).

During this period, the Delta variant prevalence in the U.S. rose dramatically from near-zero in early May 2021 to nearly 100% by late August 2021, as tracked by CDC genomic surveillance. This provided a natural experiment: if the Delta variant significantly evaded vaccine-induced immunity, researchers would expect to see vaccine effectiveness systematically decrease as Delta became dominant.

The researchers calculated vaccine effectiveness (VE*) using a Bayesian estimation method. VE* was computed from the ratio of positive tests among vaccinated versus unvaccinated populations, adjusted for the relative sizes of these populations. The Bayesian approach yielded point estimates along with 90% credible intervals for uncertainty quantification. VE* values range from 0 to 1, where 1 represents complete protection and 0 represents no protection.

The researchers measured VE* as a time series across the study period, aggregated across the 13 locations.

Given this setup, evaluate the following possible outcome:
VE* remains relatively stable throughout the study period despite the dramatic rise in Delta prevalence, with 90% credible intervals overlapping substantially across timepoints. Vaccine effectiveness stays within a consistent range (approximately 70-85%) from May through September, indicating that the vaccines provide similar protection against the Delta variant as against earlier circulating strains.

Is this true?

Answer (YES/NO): NO